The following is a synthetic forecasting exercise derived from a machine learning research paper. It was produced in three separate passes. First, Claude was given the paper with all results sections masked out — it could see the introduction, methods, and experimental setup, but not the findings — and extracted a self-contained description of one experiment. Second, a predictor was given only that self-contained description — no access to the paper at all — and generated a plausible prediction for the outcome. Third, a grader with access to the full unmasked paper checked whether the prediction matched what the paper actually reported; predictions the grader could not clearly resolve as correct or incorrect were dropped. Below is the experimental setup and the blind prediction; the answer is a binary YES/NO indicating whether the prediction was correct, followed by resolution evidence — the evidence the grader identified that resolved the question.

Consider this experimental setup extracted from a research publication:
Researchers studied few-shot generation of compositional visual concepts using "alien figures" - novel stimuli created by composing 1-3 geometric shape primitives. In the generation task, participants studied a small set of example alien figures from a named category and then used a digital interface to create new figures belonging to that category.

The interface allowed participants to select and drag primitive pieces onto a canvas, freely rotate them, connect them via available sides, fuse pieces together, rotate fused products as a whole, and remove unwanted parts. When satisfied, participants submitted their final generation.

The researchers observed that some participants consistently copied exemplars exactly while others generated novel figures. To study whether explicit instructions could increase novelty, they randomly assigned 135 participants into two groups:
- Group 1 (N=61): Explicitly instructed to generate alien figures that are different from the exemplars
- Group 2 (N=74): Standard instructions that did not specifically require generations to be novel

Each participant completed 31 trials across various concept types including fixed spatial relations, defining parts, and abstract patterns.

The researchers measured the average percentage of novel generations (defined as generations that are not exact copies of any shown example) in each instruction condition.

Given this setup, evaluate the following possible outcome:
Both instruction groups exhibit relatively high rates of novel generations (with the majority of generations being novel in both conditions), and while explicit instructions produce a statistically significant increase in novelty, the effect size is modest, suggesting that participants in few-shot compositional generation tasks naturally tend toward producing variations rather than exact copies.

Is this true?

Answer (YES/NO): NO